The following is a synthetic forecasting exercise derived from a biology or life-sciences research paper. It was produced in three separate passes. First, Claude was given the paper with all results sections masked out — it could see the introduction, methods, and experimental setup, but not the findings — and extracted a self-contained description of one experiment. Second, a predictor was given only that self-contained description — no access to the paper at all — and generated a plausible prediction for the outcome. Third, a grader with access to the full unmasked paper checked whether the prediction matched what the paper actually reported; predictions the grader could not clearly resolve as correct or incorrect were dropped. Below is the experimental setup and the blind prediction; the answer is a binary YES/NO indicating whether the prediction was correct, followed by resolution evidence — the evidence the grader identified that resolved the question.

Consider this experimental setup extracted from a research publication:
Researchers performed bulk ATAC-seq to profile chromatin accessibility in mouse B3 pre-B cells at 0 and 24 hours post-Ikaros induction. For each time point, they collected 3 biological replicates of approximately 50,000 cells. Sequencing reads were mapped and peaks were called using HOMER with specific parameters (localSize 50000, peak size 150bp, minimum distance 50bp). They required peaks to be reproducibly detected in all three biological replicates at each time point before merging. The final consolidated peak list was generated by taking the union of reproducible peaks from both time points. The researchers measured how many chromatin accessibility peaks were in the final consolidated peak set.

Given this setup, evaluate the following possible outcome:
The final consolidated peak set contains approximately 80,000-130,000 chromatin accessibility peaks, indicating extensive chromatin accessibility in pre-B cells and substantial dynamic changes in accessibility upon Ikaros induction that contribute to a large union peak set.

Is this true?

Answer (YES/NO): NO